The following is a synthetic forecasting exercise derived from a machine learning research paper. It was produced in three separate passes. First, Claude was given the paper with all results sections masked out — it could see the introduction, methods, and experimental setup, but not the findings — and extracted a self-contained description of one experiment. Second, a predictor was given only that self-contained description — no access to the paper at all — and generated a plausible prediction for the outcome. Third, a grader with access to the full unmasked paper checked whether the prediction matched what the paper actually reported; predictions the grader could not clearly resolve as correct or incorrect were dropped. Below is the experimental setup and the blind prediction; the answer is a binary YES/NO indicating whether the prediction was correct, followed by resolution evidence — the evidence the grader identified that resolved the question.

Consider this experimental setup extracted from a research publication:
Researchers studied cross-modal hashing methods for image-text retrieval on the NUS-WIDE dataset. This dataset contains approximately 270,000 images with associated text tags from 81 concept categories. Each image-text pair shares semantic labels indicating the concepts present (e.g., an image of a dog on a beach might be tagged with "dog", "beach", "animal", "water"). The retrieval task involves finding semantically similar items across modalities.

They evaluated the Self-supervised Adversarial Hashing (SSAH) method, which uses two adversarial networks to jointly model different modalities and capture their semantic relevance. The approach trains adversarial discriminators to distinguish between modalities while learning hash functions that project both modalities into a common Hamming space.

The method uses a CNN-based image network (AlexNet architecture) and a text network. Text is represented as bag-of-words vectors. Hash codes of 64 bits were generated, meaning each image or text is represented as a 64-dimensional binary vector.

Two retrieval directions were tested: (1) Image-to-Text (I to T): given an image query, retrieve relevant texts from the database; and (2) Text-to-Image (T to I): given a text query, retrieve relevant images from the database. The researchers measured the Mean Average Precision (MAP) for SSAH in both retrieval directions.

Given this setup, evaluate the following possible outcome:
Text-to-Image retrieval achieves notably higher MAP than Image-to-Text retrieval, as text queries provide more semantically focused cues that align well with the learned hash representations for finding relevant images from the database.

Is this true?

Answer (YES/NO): NO